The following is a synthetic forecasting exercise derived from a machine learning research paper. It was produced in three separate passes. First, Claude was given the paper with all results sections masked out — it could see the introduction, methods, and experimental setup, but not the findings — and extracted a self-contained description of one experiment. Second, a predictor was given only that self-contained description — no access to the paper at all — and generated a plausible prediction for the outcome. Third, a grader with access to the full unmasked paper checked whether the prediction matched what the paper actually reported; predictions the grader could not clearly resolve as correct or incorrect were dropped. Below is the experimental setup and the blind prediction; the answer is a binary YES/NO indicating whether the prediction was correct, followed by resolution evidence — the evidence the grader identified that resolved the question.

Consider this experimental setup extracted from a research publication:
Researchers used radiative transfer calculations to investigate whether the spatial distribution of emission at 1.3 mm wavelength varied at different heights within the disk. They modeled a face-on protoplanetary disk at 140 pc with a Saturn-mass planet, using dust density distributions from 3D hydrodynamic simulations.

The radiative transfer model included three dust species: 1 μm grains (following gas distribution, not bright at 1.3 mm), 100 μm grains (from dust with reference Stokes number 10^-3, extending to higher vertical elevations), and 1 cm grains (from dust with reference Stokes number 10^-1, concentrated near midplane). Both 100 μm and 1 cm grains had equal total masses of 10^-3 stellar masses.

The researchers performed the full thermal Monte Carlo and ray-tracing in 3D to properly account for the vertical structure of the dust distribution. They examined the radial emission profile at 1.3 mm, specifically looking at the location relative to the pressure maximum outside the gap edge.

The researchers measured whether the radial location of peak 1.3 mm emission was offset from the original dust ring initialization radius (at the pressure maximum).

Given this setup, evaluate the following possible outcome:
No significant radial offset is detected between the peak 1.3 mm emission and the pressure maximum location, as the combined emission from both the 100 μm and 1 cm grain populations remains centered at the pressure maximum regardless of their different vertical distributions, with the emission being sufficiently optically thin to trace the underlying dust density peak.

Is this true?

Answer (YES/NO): YES